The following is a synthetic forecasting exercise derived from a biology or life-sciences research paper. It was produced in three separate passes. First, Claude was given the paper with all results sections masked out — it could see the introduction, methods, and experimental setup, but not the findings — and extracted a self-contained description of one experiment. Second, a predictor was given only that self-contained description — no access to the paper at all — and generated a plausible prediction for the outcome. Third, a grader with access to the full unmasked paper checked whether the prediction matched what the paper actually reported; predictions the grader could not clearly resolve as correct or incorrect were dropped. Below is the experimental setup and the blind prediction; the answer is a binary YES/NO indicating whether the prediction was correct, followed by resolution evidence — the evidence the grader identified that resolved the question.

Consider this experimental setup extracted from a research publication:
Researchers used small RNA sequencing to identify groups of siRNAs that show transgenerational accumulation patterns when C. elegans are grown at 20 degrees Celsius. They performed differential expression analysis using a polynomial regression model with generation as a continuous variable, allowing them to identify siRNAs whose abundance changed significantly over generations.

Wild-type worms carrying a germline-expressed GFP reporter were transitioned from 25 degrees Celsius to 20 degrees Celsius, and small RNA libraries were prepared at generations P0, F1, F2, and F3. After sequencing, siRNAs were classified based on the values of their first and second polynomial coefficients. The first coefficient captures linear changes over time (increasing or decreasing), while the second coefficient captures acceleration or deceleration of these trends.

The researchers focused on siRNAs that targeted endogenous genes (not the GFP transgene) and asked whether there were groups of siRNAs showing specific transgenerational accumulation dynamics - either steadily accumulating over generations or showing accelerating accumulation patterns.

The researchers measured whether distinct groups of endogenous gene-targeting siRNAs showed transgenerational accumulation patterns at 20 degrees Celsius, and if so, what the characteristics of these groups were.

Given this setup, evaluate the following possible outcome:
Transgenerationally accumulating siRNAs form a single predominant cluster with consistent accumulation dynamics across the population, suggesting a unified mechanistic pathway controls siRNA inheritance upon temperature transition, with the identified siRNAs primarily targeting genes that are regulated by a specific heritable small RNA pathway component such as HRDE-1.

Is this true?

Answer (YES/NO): NO